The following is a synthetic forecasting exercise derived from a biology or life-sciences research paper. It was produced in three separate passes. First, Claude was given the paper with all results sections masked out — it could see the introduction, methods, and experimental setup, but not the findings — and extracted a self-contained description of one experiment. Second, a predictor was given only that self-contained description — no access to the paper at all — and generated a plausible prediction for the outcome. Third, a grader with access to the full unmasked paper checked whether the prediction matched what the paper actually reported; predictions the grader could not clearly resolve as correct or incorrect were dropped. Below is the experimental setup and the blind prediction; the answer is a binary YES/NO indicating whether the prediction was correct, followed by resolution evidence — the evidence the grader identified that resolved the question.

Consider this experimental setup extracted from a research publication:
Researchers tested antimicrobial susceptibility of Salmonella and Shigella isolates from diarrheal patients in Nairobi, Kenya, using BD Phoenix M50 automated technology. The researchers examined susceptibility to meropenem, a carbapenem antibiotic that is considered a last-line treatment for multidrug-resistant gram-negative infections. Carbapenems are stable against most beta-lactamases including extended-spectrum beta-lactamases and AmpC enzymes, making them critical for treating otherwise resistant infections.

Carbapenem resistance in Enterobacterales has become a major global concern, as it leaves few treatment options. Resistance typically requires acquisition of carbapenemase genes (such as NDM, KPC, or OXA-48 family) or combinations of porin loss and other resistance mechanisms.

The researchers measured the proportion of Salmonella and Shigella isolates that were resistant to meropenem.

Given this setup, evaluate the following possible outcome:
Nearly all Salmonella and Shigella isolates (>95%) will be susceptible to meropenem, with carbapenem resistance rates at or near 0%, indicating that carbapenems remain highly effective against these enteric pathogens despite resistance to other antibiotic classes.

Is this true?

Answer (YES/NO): NO